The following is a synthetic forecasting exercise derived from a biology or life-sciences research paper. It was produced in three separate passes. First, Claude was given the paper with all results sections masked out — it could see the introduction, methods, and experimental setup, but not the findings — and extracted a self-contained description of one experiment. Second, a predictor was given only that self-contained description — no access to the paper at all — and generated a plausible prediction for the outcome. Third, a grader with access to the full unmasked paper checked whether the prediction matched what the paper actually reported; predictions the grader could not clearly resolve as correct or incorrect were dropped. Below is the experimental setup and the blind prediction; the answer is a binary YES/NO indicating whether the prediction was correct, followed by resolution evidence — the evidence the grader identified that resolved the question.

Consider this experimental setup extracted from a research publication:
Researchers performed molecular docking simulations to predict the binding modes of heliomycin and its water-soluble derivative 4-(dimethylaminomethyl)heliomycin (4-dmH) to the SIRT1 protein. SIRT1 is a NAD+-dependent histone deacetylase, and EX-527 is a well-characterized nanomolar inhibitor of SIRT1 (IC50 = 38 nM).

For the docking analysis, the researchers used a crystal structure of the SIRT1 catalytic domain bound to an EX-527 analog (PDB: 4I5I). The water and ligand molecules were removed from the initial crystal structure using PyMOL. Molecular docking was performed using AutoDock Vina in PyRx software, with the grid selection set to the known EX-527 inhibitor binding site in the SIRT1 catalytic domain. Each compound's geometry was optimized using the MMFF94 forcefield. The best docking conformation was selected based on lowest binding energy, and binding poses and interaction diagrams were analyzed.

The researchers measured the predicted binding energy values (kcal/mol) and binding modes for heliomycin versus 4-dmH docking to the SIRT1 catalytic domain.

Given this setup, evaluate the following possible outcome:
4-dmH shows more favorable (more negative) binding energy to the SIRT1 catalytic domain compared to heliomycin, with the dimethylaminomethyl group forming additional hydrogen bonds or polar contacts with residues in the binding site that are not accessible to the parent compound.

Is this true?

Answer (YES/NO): NO